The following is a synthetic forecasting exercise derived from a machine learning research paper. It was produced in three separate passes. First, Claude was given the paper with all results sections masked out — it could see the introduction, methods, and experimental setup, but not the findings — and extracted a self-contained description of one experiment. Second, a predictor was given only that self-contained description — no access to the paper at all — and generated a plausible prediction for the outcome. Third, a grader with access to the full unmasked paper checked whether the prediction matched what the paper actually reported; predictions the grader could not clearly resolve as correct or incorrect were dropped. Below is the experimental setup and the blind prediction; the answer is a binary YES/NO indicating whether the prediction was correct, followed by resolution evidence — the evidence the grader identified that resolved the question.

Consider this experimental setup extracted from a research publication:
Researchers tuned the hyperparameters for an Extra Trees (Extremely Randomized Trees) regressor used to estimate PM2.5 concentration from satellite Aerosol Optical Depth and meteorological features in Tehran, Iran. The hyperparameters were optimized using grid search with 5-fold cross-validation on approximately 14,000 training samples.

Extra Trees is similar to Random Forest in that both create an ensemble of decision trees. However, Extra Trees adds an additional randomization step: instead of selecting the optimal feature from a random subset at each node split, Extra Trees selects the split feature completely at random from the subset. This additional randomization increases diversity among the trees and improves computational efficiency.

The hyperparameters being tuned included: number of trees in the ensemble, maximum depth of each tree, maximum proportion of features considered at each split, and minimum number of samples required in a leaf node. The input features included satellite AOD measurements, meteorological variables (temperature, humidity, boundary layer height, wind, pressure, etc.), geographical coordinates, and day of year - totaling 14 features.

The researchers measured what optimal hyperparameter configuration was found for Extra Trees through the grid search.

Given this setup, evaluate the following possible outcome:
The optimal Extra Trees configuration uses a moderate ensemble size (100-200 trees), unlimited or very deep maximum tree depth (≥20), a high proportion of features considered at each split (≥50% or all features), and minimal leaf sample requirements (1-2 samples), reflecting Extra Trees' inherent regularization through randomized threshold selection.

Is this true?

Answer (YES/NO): NO